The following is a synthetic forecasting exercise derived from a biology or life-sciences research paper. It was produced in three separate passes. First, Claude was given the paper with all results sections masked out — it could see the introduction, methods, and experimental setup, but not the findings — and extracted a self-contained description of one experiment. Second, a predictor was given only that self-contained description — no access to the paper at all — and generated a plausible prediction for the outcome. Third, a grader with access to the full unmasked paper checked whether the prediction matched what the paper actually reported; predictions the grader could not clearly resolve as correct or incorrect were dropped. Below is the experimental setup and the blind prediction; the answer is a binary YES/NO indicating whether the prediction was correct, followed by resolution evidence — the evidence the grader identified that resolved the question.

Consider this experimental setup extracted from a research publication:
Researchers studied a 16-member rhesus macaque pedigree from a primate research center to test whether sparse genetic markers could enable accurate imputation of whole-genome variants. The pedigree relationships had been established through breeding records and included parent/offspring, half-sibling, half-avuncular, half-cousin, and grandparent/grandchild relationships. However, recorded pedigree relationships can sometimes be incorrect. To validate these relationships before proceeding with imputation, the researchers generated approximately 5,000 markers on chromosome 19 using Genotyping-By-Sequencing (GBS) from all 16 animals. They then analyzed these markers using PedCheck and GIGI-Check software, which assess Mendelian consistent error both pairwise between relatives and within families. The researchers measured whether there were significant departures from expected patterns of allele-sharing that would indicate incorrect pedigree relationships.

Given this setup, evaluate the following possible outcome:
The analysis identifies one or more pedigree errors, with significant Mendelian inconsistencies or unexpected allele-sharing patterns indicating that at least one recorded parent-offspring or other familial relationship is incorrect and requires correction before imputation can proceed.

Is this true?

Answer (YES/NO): NO